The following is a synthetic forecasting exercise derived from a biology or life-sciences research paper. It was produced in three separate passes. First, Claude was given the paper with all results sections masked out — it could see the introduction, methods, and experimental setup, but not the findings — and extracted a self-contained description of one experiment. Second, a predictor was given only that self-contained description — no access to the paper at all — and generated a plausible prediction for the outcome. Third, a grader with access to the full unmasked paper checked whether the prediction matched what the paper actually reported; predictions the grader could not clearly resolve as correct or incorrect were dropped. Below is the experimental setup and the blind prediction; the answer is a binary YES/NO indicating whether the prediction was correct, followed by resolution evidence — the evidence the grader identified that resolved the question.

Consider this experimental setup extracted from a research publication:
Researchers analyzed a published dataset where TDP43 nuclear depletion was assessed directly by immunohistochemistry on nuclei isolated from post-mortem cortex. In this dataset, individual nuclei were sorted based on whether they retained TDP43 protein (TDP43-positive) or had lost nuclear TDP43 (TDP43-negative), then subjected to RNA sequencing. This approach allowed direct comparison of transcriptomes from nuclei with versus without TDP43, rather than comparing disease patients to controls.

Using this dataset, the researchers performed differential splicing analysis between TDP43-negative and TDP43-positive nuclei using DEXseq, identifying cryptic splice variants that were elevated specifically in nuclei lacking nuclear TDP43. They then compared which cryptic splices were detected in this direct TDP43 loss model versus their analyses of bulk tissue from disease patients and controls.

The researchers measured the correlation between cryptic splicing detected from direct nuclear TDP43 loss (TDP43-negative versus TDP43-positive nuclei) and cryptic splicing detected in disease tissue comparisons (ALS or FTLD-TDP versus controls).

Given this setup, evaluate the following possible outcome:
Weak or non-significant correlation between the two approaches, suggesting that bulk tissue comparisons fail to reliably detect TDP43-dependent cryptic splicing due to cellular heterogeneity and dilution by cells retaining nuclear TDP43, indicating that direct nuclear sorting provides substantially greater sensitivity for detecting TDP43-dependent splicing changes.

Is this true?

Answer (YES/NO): NO